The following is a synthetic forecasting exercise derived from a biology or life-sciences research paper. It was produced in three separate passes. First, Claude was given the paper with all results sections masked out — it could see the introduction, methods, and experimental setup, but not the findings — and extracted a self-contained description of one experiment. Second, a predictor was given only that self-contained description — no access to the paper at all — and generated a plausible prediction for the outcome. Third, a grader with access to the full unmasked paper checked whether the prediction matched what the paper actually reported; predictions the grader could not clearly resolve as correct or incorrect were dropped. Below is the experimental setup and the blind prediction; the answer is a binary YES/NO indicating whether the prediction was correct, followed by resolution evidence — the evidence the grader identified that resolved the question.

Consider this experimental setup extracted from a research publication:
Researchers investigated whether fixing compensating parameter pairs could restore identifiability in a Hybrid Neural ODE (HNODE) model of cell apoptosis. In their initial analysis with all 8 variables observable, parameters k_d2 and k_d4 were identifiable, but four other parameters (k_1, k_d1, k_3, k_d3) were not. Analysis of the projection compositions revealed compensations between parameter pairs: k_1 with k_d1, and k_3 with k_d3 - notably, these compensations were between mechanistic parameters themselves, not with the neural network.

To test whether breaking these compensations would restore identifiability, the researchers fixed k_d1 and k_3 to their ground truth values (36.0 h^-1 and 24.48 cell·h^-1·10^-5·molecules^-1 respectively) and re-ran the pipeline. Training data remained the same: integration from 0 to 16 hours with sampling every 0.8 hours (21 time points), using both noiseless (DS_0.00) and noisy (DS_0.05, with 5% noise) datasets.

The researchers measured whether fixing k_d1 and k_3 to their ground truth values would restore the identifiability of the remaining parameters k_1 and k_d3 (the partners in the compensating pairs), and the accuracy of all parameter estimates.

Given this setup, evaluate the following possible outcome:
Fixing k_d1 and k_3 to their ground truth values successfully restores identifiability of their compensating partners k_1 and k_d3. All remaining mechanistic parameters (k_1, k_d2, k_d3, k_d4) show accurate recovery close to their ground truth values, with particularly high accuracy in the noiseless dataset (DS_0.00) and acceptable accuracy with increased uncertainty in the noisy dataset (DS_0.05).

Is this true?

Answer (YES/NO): YES